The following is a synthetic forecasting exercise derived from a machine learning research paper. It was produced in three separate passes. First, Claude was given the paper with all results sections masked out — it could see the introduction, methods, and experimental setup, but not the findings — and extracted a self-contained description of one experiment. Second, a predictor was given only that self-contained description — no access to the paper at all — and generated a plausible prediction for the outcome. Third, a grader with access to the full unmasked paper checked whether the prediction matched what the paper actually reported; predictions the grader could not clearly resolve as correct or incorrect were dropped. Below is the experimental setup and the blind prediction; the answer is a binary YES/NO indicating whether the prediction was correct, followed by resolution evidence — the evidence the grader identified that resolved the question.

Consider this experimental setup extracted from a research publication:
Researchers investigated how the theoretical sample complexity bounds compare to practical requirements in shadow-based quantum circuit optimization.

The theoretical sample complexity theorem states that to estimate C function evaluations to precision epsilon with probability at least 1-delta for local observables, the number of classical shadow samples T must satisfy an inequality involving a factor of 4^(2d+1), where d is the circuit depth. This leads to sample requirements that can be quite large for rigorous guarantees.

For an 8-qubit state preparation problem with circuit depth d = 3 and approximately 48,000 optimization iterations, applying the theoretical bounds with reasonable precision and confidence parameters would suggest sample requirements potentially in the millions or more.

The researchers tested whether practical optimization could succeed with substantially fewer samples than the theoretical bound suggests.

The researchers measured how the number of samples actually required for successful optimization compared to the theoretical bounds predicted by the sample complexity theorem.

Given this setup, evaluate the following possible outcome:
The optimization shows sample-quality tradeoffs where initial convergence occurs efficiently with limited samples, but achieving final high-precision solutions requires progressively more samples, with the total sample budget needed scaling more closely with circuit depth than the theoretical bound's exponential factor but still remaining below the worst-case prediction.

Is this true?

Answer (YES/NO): NO